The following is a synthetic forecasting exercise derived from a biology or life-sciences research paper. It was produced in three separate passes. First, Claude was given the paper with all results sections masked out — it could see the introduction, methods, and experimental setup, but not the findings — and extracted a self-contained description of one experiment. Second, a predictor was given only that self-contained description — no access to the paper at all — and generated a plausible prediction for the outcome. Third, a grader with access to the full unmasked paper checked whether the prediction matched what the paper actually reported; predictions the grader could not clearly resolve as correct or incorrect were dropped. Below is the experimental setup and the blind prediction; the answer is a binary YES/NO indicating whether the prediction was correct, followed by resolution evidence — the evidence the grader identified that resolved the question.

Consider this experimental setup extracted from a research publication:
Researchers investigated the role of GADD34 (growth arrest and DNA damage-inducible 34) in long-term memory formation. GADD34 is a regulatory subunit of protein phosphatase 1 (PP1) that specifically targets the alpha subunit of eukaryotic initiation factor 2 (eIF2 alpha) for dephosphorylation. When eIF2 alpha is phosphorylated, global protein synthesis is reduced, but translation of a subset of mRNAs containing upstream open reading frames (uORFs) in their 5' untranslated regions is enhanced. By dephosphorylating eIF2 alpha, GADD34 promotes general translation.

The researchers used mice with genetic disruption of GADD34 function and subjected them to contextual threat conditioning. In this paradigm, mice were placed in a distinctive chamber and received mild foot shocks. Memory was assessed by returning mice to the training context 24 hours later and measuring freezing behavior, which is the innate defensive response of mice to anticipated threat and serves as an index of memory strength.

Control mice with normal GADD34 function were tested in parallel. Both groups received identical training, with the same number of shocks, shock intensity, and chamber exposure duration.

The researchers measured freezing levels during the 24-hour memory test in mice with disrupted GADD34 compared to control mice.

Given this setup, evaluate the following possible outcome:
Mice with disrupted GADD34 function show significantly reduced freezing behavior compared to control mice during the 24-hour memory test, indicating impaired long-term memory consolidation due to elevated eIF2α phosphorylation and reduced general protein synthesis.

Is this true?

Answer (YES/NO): YES